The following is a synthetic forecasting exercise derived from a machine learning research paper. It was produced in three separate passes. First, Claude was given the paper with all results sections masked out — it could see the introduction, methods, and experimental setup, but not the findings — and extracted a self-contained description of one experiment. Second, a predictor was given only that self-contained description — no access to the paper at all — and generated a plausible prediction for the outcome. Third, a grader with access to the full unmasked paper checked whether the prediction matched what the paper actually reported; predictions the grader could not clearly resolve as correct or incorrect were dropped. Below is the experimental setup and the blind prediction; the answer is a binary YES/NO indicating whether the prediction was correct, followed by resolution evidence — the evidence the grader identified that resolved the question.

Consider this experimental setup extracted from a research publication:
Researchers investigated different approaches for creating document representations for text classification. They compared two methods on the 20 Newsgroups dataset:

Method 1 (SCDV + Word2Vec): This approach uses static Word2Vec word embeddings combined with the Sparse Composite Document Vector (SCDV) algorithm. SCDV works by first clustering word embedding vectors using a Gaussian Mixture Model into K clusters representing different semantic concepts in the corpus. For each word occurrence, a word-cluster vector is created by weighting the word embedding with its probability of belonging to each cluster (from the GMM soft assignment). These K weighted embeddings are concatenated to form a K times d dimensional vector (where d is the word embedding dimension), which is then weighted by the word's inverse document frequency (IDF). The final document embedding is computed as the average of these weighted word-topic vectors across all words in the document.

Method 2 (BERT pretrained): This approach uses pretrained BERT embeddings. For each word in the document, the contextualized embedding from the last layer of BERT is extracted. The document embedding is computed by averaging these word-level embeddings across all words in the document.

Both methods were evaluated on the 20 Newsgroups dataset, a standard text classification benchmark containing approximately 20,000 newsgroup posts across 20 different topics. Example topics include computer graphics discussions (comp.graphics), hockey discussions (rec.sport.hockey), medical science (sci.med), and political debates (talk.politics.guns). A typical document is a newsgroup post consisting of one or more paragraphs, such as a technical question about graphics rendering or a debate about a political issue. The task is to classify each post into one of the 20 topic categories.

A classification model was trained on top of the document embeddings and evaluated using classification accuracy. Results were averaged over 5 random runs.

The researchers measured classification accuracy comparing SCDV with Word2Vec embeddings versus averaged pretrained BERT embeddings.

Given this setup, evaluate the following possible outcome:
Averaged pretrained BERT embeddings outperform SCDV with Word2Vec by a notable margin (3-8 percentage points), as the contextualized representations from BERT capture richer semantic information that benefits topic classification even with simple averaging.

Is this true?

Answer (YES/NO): NO